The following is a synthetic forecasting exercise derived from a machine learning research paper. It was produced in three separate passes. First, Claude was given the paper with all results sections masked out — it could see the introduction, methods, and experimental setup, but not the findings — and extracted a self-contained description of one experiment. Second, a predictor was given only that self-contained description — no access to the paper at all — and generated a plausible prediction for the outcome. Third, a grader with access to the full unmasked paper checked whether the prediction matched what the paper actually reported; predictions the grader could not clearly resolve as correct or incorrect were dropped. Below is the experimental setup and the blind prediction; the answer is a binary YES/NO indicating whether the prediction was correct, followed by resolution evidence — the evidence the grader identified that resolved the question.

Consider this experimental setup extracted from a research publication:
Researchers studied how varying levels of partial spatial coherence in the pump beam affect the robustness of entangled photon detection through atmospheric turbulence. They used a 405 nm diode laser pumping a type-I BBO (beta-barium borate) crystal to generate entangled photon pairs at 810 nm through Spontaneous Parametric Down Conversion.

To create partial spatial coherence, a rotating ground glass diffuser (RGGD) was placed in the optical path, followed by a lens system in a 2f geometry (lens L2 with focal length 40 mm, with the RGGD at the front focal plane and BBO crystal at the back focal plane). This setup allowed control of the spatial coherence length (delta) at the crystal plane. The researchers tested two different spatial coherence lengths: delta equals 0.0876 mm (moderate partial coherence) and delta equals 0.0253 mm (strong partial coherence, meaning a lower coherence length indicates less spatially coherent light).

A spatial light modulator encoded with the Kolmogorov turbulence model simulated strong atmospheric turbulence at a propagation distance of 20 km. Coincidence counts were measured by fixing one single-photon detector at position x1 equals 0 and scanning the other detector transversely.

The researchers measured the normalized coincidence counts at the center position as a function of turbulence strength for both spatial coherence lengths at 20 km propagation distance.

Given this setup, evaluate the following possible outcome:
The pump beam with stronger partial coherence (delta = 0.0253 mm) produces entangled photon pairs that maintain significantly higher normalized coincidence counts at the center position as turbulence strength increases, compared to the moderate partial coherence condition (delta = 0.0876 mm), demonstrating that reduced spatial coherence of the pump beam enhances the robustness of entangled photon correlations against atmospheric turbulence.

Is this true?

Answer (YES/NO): NO